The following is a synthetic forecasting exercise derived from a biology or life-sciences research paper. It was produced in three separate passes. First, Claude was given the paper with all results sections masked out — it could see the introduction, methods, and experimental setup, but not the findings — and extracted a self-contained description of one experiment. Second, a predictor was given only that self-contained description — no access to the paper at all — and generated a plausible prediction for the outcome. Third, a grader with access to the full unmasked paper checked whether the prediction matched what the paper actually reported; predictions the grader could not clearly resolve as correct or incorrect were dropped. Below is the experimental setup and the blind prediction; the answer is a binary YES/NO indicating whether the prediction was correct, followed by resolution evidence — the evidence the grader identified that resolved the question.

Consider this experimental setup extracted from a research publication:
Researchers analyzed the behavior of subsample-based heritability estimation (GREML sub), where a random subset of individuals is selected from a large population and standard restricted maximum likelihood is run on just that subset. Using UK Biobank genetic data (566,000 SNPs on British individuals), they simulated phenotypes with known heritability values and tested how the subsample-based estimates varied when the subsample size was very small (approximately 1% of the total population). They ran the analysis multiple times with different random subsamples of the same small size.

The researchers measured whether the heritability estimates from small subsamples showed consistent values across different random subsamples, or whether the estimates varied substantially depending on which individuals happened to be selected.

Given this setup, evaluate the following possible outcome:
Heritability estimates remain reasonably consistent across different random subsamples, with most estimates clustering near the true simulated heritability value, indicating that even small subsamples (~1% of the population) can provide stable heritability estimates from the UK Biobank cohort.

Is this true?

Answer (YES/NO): NO